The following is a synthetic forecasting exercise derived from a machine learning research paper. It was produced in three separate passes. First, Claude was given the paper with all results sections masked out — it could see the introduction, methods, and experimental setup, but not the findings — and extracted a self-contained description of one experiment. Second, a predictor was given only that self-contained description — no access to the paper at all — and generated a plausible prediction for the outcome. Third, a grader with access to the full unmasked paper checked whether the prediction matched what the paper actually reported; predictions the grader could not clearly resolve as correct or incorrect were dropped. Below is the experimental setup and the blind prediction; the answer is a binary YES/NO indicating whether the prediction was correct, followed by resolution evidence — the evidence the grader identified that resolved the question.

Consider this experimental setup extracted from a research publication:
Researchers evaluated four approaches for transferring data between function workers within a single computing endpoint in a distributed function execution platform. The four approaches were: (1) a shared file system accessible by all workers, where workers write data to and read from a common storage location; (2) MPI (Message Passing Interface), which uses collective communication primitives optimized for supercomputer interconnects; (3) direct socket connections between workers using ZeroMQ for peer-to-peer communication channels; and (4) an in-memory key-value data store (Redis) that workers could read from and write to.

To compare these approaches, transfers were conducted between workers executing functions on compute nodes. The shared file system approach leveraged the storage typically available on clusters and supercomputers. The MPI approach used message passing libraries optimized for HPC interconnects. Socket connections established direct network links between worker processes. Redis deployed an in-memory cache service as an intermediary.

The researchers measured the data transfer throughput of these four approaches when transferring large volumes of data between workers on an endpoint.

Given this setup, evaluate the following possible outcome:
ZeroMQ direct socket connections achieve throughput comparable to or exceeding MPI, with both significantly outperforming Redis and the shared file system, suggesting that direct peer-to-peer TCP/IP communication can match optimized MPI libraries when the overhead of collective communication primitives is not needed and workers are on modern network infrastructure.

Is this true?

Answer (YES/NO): NO